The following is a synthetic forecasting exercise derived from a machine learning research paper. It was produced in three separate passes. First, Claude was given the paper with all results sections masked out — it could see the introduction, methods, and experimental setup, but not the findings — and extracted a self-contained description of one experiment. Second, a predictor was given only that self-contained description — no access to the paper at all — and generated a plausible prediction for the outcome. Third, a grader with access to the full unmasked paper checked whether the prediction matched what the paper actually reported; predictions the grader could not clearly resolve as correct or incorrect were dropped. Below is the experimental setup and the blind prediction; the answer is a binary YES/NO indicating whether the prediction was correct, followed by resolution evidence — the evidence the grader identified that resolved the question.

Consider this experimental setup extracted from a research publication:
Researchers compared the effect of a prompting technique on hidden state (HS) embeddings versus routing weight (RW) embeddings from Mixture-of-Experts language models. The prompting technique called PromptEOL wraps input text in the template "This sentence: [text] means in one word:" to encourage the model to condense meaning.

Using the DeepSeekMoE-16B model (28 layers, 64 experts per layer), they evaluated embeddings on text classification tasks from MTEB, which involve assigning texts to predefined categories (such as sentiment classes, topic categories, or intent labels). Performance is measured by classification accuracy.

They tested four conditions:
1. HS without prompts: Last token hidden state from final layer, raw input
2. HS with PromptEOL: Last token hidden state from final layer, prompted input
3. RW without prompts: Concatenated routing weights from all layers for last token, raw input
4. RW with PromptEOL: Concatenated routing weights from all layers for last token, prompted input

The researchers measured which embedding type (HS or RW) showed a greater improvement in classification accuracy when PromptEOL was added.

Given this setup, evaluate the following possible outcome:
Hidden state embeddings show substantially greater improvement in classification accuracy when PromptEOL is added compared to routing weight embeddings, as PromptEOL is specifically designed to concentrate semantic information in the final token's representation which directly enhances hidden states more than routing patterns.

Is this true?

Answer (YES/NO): YES